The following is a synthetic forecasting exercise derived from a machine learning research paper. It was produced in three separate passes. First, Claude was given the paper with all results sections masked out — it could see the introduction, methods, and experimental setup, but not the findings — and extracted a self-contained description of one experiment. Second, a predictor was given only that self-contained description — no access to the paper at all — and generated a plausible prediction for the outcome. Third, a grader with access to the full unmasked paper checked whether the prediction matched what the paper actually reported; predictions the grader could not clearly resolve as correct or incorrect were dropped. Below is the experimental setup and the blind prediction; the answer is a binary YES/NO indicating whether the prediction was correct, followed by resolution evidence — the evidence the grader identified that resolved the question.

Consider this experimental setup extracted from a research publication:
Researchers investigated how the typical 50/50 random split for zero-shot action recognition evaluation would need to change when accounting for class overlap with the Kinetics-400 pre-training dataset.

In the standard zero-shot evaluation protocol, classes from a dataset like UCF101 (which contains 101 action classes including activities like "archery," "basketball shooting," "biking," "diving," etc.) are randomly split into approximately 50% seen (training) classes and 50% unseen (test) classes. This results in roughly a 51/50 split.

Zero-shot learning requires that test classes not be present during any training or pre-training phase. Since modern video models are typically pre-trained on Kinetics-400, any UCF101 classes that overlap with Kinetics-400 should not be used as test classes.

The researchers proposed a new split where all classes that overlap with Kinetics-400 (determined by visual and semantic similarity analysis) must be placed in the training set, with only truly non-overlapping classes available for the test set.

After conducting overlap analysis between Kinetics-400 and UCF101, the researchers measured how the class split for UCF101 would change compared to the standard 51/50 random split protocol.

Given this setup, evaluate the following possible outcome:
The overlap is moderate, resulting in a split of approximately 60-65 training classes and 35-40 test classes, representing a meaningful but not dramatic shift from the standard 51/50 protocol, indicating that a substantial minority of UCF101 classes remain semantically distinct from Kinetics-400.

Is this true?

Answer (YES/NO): NO